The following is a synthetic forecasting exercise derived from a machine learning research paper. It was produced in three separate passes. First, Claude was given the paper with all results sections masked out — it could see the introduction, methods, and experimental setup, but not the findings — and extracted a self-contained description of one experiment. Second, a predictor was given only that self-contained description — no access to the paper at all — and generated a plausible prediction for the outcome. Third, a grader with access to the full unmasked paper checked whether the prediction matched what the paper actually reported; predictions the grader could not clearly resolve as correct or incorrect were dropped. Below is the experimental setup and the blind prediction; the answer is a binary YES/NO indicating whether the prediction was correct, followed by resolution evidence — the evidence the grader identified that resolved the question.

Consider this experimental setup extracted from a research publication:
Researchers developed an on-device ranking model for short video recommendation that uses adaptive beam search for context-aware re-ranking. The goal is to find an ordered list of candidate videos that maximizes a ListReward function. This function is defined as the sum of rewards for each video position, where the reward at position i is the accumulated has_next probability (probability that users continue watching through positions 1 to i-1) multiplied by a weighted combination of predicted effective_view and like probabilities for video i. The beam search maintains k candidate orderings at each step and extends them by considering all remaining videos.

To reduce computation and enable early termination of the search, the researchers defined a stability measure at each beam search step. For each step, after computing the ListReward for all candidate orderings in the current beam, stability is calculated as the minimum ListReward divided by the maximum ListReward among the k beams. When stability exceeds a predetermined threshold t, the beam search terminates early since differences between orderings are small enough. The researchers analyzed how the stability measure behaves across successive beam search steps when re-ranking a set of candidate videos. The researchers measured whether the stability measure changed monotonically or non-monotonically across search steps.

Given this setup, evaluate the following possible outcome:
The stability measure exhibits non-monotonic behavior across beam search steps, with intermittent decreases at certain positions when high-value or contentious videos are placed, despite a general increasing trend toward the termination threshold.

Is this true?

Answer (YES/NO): NO